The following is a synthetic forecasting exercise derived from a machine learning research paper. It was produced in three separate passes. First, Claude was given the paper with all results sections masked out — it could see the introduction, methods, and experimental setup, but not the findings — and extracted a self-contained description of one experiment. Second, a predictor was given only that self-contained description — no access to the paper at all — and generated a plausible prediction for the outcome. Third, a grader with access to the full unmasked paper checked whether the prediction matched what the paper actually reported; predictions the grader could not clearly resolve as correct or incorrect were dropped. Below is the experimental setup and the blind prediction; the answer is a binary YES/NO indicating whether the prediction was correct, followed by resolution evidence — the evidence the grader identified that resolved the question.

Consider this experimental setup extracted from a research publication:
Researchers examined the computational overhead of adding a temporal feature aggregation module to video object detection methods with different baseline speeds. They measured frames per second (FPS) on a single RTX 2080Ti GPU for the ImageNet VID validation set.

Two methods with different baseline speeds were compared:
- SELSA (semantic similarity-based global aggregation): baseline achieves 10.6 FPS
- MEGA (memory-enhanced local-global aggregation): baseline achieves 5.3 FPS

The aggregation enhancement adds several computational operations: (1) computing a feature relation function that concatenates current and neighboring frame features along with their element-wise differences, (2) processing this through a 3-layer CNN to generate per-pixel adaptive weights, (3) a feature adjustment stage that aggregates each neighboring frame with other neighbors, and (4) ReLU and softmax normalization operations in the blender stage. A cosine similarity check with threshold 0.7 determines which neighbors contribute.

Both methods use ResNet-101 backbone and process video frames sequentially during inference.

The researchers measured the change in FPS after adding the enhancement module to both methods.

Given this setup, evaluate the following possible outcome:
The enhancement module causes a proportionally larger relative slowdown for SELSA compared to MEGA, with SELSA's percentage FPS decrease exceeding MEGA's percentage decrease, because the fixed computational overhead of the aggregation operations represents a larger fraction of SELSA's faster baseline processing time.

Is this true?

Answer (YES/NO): NO